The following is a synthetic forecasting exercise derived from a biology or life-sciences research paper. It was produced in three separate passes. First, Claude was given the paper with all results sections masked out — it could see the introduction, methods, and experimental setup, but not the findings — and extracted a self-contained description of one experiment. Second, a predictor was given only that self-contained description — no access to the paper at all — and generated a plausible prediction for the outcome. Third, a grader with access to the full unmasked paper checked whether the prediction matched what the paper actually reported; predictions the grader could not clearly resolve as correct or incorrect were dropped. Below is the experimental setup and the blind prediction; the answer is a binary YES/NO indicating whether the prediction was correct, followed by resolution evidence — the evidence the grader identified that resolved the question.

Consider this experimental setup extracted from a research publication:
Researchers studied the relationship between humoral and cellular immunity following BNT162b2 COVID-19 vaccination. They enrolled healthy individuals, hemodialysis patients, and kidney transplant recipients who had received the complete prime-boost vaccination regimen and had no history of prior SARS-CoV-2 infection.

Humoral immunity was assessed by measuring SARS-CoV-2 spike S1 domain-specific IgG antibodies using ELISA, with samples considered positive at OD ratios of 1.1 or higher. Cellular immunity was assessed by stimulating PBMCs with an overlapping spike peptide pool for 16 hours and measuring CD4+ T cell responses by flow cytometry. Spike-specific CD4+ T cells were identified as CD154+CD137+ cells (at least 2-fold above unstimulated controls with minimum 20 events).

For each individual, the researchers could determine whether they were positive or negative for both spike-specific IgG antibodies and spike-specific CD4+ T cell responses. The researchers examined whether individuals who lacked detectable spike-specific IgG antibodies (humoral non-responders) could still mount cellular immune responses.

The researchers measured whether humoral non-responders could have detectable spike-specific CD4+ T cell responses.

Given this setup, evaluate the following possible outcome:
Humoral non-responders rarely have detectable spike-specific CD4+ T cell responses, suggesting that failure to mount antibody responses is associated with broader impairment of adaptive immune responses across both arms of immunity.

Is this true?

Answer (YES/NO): NO